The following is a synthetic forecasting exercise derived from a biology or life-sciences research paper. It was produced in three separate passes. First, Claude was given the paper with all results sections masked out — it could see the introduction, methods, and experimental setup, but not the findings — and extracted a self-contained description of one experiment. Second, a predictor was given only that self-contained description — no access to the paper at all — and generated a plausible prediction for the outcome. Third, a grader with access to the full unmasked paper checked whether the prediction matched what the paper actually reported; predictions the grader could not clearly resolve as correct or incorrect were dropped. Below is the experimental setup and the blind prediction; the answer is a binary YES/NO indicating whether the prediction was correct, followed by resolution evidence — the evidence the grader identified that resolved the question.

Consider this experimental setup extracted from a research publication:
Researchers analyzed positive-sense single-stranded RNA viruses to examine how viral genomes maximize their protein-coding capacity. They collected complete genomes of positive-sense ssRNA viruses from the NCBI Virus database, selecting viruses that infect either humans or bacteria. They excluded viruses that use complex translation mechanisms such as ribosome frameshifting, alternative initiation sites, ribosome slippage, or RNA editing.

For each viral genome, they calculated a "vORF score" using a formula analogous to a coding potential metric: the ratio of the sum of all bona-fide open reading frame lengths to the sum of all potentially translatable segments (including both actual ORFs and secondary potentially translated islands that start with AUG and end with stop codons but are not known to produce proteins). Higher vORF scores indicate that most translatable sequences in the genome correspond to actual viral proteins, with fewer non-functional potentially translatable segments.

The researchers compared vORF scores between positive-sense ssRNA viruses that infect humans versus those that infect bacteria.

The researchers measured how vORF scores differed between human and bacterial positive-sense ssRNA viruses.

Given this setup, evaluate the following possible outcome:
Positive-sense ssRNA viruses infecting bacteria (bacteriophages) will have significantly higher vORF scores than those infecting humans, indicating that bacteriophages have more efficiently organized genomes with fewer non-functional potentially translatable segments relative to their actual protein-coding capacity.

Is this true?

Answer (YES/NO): YES